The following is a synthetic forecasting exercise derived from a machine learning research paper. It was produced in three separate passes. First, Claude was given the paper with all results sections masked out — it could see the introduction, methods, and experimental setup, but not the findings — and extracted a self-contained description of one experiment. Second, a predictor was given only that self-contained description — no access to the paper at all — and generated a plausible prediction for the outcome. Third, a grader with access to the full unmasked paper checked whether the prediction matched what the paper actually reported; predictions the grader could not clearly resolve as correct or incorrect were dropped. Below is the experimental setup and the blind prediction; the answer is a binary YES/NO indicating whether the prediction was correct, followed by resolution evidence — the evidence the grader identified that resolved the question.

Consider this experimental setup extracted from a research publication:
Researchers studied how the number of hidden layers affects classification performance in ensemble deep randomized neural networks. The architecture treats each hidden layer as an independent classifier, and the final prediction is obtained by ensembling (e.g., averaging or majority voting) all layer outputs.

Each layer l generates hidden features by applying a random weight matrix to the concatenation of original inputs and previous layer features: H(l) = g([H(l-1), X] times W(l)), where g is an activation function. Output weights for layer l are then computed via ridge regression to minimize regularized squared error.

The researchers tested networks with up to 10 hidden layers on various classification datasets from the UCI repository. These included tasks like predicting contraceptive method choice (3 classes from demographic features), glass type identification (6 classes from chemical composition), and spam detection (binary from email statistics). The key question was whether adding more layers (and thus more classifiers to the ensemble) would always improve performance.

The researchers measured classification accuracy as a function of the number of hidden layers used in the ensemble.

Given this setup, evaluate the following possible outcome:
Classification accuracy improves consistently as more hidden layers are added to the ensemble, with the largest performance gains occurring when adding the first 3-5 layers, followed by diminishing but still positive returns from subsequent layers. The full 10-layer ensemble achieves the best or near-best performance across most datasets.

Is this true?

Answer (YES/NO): NO